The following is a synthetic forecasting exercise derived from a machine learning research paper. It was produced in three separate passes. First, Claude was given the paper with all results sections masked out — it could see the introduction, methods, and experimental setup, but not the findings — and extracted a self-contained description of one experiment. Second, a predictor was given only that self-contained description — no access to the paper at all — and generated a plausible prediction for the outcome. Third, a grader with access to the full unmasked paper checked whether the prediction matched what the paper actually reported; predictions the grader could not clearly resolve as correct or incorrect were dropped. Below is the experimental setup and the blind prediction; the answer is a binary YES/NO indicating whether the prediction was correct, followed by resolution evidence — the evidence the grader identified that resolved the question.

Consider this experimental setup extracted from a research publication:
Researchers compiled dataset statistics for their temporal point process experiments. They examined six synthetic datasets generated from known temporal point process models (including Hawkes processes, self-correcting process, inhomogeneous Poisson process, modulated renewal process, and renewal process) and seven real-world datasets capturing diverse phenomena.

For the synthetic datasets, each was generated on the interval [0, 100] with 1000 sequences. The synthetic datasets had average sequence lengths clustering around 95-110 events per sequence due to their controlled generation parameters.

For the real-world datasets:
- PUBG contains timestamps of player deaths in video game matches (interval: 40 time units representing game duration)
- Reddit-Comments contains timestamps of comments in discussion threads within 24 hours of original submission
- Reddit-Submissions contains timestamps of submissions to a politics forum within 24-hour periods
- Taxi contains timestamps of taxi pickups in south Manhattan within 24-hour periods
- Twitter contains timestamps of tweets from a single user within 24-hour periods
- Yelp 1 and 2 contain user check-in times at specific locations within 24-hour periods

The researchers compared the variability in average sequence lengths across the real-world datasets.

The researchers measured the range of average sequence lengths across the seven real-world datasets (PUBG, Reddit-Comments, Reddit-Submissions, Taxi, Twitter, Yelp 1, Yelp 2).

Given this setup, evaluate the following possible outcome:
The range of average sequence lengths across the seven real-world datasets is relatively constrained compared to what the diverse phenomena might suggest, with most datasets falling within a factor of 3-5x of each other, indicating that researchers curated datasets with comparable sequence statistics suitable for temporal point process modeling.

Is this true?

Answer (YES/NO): NO